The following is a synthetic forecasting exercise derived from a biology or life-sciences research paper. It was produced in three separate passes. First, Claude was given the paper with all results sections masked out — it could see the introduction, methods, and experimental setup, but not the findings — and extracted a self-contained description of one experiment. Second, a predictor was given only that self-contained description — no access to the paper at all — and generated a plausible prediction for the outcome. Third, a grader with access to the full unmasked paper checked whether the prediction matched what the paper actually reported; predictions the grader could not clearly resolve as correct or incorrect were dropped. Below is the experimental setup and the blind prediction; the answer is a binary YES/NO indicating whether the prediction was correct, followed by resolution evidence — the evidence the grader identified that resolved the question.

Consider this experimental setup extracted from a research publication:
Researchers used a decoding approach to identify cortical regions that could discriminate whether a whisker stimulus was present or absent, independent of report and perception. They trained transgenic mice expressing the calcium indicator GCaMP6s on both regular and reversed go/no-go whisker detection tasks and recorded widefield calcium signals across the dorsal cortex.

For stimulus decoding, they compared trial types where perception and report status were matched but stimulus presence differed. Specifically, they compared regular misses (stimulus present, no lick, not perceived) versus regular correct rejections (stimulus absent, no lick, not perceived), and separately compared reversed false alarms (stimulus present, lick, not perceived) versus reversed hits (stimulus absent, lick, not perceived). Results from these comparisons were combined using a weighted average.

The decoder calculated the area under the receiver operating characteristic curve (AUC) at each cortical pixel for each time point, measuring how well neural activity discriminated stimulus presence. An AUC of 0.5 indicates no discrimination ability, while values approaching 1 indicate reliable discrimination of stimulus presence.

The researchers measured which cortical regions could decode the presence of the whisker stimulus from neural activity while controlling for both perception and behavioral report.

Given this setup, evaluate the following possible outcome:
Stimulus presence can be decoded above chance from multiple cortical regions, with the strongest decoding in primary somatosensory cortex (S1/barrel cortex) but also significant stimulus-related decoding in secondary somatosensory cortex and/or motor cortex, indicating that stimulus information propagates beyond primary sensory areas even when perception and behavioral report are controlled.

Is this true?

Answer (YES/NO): YES